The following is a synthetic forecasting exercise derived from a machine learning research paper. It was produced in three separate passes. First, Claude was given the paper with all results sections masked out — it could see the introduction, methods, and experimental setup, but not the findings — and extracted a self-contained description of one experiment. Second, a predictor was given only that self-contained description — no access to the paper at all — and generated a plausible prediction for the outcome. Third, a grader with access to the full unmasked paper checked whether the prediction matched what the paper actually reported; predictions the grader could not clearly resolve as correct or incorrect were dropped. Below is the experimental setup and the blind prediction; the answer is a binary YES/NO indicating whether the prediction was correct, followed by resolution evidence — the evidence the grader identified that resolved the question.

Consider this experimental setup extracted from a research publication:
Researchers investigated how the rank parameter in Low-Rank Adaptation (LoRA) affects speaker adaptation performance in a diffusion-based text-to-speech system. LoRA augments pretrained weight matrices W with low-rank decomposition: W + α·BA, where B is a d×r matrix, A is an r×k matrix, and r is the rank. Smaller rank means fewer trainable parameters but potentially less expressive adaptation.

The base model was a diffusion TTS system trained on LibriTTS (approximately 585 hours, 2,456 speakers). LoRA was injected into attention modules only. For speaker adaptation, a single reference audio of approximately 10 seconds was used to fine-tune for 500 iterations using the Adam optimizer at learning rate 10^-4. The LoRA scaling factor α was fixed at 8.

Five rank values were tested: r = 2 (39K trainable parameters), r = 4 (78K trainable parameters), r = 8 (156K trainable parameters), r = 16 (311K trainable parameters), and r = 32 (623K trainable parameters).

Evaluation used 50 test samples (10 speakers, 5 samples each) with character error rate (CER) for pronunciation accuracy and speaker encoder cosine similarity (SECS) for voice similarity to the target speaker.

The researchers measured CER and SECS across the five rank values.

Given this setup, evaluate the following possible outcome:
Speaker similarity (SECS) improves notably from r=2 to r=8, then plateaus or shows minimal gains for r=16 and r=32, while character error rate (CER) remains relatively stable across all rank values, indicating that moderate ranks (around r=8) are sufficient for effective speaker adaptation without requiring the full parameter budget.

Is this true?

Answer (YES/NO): NO